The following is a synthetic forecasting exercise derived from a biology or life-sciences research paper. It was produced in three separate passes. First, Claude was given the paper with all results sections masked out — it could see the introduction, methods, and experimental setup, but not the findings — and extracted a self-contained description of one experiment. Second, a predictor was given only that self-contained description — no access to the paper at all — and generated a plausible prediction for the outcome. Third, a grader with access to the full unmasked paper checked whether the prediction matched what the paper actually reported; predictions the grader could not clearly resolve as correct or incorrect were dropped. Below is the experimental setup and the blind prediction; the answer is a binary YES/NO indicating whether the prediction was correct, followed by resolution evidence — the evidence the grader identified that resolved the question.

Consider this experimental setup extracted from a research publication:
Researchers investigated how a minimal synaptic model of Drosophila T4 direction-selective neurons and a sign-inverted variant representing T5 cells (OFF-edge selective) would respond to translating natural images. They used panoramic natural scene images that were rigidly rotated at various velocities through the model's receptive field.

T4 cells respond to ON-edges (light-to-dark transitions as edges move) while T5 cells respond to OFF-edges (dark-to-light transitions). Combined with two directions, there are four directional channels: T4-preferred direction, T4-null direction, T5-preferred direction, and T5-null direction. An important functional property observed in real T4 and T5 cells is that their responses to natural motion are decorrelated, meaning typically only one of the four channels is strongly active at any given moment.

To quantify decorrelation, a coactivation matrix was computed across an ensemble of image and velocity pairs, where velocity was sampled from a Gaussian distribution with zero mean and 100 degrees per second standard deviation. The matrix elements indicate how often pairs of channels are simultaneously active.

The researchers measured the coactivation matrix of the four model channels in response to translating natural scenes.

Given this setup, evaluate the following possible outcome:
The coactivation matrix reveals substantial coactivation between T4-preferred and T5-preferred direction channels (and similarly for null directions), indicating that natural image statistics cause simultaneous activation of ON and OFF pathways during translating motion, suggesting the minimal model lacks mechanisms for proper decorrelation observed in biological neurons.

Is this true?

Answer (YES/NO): NO